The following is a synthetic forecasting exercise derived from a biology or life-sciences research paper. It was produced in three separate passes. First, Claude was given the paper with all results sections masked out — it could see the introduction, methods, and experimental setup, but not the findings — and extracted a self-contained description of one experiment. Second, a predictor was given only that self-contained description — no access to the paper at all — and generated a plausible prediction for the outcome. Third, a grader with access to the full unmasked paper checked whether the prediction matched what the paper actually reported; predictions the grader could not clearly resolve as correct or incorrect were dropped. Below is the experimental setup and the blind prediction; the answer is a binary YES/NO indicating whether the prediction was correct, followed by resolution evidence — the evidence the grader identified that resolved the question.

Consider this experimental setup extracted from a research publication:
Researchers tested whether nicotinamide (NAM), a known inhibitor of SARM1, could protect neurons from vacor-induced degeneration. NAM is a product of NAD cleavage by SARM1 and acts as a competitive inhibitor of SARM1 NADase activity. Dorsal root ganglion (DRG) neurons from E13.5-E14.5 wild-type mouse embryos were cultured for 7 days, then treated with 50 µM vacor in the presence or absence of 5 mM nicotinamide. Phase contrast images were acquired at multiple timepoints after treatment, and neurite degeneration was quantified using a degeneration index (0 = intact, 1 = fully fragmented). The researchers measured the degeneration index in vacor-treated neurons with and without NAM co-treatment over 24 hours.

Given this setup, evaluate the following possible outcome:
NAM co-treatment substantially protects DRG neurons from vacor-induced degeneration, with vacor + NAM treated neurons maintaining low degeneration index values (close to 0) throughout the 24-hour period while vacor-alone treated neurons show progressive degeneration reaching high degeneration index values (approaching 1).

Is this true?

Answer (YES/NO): NO